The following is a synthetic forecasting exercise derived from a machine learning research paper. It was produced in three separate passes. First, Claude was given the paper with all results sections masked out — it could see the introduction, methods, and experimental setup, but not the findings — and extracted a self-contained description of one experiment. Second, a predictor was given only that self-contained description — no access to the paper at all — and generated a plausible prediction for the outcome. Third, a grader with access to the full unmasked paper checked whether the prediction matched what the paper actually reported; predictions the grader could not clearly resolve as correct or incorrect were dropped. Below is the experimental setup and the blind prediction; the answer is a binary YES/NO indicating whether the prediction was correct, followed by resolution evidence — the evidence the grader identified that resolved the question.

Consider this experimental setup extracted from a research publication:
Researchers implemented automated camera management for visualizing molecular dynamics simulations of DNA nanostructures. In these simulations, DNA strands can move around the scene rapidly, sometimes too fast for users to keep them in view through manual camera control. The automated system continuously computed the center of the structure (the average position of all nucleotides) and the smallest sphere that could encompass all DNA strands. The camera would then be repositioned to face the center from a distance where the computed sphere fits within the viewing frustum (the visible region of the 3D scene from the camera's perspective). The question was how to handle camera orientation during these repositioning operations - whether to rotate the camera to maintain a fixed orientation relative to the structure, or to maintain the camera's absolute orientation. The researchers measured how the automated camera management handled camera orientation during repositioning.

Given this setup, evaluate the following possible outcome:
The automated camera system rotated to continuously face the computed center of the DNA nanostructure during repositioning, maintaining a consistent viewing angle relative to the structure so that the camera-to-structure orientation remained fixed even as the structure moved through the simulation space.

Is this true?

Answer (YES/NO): NO